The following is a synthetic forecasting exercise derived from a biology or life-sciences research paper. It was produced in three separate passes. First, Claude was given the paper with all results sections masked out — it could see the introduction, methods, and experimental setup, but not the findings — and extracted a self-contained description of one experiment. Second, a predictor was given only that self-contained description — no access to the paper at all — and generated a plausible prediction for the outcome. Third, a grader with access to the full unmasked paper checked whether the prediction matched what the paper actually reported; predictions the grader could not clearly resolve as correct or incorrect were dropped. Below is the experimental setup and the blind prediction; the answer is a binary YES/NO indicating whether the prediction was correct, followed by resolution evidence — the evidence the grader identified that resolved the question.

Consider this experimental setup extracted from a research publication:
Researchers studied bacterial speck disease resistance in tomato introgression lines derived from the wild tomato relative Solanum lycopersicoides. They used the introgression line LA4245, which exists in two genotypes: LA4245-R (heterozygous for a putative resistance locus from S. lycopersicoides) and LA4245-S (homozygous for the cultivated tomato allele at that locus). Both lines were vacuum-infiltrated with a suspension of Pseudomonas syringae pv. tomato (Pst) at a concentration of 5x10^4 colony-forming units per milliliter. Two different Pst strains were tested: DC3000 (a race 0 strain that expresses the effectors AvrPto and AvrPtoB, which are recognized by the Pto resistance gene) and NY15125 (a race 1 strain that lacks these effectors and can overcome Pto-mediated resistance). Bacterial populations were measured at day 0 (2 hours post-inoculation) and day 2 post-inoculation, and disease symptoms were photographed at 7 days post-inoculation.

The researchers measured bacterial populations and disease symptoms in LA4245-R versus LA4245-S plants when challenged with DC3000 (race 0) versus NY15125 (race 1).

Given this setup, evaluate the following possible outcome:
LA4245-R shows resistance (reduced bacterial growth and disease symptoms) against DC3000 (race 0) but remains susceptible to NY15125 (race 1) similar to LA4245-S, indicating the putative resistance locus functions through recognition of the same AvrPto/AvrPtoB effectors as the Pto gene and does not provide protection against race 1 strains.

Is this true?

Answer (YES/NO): NO